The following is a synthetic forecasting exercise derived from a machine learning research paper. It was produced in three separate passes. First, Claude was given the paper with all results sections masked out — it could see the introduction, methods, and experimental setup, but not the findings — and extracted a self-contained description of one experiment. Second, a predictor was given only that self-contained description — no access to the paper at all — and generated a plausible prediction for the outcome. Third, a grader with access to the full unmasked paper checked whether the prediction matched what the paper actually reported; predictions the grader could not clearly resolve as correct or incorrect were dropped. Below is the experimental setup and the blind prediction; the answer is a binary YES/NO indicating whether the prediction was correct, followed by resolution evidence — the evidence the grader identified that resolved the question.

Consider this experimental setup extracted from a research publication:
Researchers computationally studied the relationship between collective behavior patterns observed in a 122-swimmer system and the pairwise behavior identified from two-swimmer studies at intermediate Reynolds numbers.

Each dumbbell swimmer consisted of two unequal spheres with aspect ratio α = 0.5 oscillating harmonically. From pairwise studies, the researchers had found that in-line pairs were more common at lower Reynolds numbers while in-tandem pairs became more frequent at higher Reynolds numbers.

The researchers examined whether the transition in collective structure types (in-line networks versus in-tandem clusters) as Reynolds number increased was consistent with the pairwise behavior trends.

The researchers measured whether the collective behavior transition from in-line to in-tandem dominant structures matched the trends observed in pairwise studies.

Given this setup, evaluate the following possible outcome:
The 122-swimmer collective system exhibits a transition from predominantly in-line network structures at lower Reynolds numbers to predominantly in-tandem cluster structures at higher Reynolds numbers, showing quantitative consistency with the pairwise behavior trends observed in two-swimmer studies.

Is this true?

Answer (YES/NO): NO